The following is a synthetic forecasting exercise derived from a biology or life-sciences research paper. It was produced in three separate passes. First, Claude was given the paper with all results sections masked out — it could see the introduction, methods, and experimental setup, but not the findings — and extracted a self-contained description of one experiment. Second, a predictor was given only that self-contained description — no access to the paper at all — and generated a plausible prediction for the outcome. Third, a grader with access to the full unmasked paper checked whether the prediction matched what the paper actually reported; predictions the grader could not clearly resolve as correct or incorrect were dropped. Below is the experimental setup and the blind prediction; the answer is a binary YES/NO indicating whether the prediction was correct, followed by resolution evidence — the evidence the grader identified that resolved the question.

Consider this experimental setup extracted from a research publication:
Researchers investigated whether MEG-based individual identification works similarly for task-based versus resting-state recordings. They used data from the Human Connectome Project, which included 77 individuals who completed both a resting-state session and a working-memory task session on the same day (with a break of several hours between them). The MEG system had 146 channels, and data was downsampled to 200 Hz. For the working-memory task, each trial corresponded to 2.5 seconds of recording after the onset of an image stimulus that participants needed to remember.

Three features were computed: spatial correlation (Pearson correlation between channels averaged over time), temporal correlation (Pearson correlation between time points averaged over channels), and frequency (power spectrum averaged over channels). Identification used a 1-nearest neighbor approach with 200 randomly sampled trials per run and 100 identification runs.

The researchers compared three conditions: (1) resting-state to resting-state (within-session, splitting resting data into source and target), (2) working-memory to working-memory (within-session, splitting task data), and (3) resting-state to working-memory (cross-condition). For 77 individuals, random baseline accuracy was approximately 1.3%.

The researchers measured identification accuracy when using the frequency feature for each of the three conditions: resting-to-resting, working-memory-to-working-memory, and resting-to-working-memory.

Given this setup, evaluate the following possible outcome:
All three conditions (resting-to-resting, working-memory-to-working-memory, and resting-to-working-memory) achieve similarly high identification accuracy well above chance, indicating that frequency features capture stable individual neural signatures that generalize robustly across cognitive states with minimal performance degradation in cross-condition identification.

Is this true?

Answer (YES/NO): NO